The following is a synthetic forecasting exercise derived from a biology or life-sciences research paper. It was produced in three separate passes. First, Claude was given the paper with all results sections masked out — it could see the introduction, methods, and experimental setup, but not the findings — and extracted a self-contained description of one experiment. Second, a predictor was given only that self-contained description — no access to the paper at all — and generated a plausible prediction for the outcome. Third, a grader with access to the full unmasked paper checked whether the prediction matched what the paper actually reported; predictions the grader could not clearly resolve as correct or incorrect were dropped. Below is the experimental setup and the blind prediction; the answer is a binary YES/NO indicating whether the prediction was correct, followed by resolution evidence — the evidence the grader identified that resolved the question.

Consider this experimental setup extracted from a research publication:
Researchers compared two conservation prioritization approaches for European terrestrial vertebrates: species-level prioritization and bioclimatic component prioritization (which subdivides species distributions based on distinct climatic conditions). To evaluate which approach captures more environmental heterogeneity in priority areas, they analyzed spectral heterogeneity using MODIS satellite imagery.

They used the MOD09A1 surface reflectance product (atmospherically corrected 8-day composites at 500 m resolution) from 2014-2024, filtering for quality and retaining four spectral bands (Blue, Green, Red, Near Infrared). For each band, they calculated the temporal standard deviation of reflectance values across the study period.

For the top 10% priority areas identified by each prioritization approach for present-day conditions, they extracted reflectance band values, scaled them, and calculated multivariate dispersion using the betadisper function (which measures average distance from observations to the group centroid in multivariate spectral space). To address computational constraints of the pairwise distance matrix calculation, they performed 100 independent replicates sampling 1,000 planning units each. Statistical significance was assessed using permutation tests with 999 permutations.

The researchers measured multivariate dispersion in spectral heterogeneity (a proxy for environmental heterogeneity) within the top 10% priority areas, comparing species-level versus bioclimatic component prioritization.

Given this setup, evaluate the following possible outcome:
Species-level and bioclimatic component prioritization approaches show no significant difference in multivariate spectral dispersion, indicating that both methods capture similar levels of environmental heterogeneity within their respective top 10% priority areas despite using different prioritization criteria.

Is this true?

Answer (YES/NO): NO